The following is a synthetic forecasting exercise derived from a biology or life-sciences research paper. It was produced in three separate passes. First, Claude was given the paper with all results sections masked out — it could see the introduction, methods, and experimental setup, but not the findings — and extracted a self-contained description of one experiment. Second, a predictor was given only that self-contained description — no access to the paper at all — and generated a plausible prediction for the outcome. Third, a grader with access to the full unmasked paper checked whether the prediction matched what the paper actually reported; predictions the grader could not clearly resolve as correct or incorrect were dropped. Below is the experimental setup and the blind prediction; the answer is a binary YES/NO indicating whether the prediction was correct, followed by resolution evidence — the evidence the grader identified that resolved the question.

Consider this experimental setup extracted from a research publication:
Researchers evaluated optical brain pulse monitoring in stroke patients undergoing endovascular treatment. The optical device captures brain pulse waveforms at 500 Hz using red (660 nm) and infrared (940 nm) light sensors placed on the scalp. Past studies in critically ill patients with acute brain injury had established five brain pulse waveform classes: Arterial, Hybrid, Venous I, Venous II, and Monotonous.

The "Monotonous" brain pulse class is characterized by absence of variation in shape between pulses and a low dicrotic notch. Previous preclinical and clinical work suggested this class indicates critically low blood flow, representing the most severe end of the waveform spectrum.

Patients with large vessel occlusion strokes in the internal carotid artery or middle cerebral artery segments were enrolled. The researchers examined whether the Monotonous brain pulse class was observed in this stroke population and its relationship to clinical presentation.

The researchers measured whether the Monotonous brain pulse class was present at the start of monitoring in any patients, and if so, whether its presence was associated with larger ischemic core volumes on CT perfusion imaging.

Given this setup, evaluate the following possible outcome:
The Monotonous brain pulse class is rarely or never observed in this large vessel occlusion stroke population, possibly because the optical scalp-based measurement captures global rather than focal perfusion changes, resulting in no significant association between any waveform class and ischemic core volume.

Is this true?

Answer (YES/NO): NO